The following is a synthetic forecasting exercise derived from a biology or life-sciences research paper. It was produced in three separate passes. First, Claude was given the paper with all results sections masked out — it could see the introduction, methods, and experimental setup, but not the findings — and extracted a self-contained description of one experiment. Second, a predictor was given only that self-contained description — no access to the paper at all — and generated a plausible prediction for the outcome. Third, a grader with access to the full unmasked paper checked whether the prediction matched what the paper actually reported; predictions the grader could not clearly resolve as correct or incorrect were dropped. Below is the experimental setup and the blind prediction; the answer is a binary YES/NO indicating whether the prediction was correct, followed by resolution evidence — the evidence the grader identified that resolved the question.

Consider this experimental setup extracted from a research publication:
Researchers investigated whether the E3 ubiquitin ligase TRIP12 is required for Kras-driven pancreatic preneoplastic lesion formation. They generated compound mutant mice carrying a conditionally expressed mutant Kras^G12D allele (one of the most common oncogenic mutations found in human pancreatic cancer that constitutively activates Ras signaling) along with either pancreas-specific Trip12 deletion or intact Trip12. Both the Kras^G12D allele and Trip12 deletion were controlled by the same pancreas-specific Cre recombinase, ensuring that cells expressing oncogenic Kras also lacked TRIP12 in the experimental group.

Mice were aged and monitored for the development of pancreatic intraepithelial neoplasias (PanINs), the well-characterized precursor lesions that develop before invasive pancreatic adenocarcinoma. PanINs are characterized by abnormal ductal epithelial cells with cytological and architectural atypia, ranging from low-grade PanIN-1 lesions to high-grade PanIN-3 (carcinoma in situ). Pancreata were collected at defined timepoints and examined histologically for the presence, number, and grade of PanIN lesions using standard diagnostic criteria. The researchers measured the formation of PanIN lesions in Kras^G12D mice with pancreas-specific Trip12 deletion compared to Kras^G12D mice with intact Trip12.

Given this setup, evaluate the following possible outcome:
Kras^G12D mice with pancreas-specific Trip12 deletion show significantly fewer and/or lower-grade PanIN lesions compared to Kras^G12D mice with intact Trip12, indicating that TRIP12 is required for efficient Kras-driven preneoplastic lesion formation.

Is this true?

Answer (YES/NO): YES